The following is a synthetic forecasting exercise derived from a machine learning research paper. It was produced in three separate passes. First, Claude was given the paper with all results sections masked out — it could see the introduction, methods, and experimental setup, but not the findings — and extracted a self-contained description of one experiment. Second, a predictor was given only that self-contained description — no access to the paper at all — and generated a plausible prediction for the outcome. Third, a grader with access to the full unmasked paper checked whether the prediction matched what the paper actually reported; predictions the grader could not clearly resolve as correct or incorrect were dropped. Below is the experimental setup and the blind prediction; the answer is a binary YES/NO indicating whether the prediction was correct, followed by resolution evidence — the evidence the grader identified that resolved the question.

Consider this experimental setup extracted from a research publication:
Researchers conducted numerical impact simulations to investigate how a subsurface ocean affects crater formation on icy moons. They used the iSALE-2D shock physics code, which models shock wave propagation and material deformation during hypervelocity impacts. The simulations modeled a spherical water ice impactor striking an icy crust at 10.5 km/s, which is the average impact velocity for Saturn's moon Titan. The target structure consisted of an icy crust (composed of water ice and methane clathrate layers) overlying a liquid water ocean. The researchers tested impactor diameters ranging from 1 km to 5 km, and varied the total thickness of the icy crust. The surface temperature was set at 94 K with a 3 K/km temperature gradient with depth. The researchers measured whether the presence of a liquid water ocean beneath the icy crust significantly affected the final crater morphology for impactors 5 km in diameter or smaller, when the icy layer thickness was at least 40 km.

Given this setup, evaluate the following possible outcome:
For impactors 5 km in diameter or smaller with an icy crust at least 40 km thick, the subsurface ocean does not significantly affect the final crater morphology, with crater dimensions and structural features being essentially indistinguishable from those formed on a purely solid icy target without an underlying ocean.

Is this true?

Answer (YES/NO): YES